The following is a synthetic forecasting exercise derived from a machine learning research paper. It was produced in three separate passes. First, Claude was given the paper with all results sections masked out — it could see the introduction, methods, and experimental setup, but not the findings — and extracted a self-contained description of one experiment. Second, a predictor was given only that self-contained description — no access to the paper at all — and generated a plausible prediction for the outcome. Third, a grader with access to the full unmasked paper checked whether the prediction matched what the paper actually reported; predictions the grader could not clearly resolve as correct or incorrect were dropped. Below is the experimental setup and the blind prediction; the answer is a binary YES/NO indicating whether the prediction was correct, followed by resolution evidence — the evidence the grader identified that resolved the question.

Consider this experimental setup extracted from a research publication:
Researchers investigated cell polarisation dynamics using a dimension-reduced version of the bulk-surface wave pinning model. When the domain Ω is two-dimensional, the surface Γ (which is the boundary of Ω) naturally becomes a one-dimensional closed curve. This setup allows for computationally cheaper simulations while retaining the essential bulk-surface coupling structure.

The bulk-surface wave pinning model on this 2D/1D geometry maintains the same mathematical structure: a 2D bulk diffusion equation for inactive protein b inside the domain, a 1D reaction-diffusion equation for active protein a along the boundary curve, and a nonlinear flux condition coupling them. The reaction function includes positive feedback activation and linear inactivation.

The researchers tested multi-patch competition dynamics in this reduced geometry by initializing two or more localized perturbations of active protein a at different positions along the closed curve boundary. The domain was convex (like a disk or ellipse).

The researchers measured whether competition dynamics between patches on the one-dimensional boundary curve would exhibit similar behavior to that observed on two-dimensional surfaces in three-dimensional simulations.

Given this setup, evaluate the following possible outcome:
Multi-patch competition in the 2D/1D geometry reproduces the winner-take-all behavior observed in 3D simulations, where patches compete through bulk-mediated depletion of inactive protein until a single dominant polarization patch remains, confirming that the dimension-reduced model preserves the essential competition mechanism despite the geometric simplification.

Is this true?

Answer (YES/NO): YES